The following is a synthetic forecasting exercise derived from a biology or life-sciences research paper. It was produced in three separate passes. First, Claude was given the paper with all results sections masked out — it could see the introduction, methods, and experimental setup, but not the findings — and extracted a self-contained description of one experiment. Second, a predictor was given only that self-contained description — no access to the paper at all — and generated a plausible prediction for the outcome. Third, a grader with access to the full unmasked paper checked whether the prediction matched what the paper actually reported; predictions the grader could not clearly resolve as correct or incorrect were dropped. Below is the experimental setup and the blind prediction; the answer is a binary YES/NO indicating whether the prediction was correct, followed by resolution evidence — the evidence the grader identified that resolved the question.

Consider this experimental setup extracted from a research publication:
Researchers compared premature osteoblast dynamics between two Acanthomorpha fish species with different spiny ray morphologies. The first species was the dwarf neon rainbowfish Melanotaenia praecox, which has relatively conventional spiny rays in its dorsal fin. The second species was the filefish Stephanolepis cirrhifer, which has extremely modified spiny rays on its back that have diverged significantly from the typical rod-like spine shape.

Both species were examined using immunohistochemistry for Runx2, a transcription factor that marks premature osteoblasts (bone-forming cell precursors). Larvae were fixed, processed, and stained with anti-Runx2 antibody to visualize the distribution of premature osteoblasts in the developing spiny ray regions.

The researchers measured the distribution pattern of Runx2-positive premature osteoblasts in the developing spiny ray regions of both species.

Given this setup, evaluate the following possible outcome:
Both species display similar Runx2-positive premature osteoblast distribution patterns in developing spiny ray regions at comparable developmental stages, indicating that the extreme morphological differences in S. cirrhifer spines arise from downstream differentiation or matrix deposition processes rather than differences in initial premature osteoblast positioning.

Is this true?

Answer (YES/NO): NO